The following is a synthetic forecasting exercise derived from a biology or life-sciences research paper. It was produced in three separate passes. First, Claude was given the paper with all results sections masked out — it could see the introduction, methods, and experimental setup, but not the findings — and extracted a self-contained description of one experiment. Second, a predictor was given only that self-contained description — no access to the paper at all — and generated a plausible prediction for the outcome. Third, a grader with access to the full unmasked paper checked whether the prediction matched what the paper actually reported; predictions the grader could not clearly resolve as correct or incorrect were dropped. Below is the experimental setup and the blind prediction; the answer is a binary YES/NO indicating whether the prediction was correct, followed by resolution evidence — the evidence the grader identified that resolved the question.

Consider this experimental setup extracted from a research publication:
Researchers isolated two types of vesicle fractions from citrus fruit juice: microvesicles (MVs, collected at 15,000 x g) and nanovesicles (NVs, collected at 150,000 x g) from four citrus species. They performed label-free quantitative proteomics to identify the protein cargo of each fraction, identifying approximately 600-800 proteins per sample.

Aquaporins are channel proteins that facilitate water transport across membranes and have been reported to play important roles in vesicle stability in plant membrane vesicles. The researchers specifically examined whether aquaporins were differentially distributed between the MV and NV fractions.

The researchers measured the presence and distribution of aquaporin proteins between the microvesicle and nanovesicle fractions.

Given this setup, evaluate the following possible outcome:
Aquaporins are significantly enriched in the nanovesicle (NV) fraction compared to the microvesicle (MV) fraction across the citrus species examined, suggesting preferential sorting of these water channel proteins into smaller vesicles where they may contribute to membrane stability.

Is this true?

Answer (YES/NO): YES